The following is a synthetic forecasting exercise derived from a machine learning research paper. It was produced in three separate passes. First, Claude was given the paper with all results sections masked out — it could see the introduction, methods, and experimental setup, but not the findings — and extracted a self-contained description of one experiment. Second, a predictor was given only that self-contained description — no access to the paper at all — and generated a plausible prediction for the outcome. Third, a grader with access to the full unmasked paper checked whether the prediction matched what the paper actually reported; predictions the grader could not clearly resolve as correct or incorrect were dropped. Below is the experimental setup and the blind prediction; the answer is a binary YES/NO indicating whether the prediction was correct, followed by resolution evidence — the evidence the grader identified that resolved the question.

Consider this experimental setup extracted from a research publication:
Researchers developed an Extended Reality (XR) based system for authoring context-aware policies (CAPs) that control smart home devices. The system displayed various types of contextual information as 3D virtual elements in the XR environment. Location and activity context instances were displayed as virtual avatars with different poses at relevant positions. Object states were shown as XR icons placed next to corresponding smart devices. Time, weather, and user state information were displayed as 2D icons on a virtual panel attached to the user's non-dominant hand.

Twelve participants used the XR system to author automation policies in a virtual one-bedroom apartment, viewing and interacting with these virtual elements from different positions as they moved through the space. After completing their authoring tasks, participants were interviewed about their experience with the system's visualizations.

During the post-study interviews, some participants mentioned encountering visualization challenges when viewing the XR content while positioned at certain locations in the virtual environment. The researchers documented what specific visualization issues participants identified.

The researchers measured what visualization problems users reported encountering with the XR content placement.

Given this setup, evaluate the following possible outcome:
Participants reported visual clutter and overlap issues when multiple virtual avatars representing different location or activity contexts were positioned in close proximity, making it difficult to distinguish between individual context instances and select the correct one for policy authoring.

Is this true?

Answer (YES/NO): NO